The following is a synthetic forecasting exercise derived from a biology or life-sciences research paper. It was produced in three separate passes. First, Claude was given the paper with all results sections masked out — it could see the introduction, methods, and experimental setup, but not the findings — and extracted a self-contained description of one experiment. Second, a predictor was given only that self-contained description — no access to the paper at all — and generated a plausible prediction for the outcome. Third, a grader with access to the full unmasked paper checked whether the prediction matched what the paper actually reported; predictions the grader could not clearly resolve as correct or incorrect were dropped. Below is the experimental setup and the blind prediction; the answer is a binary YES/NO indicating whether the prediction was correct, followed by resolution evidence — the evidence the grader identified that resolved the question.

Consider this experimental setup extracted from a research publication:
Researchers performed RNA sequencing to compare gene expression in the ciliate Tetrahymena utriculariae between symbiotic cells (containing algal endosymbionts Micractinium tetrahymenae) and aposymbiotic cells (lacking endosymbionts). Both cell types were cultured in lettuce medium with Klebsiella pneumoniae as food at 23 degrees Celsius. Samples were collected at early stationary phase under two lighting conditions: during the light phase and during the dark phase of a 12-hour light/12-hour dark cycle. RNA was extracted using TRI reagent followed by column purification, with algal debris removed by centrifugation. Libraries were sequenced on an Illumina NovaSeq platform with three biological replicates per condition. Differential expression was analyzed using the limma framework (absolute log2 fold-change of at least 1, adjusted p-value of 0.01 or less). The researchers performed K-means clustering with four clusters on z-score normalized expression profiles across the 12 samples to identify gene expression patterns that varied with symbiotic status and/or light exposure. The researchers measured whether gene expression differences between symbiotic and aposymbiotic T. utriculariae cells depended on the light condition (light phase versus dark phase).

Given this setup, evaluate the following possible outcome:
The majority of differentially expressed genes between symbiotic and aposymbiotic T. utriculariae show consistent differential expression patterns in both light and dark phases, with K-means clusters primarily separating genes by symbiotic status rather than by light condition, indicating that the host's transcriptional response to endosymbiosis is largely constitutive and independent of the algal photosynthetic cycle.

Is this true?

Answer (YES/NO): NO